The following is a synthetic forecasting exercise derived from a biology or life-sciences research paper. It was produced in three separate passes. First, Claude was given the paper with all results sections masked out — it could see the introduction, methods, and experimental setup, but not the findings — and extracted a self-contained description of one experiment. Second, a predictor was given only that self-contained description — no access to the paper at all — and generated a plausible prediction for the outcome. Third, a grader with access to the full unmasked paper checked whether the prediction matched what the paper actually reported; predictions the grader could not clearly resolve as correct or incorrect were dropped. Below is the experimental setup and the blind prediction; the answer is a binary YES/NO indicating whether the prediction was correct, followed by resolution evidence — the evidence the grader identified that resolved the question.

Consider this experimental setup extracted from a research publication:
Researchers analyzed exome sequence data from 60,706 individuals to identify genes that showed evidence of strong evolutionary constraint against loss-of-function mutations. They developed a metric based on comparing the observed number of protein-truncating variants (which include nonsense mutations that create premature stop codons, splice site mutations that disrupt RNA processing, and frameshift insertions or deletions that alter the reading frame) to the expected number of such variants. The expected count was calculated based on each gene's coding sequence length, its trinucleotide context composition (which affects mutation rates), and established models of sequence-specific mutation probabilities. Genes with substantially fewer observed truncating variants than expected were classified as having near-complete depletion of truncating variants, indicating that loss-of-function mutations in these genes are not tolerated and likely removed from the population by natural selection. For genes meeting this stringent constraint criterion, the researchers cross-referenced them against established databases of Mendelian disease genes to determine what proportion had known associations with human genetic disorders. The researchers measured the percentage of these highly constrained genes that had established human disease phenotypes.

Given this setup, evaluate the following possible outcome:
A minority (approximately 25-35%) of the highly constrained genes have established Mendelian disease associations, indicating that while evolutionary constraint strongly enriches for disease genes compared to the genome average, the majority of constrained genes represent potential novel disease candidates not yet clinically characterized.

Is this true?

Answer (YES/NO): YES